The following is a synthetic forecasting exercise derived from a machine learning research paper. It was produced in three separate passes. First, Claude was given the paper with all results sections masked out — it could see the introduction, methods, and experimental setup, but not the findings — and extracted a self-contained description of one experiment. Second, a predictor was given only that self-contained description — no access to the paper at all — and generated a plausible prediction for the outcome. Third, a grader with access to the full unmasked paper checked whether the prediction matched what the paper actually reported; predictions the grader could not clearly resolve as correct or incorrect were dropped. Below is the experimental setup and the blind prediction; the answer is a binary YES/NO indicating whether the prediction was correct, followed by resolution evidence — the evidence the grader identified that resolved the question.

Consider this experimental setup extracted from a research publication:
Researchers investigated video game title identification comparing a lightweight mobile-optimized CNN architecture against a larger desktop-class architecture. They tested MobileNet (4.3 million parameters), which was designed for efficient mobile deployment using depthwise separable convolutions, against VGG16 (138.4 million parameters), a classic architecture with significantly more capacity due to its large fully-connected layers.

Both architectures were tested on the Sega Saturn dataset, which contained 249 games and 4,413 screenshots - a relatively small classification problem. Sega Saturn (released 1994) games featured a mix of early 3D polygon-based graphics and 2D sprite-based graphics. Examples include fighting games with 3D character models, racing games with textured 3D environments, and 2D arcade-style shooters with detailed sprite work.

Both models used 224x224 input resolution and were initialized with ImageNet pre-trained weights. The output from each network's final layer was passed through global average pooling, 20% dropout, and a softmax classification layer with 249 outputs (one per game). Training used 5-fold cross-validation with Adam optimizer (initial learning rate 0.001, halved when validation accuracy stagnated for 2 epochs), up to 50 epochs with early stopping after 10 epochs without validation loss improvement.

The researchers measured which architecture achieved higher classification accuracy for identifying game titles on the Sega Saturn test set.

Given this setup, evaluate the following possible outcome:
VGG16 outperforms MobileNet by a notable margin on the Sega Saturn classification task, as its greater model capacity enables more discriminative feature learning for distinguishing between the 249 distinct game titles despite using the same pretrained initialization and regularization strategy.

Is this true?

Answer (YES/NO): NO